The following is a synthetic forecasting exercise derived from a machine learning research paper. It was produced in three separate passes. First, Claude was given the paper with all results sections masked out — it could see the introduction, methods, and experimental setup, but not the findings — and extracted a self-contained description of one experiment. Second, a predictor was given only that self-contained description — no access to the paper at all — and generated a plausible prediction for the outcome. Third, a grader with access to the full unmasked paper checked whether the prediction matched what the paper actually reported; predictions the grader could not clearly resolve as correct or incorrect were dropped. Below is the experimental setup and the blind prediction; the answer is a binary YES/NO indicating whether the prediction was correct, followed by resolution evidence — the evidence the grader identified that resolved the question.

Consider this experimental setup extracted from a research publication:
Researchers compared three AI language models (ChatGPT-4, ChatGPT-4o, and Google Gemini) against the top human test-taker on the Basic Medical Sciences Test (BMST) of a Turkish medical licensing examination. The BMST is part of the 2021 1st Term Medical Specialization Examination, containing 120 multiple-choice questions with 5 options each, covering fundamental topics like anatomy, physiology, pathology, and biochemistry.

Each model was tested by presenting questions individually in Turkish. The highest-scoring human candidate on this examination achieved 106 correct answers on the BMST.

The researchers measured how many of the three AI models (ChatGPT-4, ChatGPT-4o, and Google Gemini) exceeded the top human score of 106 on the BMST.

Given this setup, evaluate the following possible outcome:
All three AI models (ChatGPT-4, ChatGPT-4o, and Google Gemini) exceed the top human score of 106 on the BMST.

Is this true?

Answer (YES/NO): NO